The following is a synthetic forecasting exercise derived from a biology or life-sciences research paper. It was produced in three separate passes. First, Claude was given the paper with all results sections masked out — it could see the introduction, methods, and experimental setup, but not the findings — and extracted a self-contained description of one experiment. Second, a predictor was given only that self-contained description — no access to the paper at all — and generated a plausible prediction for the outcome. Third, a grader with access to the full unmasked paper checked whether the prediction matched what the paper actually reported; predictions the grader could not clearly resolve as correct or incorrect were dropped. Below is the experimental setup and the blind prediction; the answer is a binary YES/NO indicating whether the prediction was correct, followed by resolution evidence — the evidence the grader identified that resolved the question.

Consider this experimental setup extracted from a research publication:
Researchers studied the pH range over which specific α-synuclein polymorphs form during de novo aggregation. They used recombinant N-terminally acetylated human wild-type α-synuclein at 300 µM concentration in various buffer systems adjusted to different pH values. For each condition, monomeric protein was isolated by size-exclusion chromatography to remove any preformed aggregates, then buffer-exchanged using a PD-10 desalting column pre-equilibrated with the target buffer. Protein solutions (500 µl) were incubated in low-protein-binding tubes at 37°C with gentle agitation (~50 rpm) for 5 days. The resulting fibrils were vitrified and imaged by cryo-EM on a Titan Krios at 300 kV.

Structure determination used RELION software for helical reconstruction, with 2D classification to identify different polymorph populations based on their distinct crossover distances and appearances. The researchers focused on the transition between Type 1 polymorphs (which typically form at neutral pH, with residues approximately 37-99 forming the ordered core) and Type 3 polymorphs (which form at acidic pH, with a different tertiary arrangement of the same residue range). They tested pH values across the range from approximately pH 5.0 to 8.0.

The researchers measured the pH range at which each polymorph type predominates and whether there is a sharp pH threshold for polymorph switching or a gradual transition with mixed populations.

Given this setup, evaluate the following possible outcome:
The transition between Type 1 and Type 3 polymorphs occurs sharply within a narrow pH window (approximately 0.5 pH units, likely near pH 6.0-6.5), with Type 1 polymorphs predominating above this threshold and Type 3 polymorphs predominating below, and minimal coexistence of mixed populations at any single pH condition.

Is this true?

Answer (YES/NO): NO